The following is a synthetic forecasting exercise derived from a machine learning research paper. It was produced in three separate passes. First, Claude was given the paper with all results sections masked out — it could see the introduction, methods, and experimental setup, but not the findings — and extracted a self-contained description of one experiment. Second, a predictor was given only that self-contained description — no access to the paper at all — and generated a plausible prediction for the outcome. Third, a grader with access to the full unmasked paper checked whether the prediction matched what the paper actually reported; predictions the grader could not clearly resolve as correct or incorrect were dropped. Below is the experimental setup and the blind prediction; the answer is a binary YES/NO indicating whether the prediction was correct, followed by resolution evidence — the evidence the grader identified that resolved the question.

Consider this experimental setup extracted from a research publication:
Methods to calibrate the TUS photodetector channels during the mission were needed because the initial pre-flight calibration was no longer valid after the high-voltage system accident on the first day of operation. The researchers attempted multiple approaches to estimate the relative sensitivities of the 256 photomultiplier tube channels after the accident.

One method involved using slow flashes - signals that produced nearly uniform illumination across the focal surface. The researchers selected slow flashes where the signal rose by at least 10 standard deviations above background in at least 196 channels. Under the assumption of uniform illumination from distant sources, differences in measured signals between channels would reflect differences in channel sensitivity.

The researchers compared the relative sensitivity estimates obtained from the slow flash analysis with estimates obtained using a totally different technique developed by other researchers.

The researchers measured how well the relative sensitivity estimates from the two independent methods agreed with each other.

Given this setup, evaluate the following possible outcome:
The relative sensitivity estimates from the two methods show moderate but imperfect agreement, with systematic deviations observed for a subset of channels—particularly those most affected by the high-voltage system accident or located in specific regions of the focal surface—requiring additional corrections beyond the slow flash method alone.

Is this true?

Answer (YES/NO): NO